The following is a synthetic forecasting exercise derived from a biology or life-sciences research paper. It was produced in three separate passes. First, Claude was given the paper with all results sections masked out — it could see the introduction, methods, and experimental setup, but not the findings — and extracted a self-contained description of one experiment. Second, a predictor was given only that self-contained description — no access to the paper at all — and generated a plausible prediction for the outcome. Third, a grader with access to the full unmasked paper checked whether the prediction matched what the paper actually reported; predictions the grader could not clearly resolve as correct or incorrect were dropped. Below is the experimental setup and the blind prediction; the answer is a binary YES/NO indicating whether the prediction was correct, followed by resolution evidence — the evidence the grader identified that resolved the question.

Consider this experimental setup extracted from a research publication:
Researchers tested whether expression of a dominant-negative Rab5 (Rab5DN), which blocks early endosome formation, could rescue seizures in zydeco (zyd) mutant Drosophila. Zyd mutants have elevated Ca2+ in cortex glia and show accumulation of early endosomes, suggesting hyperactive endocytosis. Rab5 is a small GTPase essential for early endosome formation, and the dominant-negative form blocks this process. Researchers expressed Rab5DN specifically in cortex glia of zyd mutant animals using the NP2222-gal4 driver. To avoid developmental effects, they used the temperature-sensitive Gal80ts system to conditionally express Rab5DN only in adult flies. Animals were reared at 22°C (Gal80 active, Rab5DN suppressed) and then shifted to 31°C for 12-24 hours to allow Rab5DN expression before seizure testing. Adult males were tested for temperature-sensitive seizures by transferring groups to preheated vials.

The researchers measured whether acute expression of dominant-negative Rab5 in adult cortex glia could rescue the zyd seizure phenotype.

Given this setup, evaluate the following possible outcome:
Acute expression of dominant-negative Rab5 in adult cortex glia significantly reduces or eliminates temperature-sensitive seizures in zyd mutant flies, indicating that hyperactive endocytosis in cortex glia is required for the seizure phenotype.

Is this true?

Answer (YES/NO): YES